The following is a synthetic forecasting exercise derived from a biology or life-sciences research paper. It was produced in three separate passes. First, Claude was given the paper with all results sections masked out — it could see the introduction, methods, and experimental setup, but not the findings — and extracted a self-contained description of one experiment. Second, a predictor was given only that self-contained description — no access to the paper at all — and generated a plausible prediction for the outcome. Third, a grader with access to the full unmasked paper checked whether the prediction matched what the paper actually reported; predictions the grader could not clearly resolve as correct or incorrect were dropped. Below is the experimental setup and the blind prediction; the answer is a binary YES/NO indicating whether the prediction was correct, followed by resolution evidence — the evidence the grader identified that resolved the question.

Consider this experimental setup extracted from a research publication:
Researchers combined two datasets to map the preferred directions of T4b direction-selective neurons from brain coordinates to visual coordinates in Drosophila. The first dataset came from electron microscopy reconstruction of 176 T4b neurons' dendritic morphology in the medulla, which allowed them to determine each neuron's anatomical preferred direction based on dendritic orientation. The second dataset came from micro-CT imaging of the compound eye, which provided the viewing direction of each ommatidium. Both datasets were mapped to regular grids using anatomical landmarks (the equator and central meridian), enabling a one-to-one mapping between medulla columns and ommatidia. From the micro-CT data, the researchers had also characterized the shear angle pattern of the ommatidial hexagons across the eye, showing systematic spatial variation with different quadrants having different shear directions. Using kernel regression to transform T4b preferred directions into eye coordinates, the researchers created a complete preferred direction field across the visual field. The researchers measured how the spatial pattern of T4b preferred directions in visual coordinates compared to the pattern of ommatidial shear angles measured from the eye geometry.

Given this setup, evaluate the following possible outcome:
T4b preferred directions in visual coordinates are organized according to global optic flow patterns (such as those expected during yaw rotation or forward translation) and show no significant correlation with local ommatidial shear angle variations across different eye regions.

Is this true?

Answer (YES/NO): NO